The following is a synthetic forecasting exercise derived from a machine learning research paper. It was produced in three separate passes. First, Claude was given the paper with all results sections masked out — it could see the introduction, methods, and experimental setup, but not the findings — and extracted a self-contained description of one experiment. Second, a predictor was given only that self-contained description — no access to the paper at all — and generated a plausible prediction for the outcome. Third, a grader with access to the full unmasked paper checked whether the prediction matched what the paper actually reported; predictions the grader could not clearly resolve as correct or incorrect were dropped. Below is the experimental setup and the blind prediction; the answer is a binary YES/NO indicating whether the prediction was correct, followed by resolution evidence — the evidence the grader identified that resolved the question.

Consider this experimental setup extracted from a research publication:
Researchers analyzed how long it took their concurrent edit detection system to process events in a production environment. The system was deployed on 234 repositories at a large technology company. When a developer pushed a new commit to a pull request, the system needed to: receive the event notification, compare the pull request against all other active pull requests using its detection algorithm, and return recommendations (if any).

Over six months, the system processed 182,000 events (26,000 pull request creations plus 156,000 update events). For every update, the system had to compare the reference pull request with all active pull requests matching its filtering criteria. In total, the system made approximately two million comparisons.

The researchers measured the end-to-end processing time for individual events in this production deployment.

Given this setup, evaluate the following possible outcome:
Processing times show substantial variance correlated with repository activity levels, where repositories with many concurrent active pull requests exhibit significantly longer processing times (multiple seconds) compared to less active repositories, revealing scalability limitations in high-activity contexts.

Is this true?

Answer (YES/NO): NO